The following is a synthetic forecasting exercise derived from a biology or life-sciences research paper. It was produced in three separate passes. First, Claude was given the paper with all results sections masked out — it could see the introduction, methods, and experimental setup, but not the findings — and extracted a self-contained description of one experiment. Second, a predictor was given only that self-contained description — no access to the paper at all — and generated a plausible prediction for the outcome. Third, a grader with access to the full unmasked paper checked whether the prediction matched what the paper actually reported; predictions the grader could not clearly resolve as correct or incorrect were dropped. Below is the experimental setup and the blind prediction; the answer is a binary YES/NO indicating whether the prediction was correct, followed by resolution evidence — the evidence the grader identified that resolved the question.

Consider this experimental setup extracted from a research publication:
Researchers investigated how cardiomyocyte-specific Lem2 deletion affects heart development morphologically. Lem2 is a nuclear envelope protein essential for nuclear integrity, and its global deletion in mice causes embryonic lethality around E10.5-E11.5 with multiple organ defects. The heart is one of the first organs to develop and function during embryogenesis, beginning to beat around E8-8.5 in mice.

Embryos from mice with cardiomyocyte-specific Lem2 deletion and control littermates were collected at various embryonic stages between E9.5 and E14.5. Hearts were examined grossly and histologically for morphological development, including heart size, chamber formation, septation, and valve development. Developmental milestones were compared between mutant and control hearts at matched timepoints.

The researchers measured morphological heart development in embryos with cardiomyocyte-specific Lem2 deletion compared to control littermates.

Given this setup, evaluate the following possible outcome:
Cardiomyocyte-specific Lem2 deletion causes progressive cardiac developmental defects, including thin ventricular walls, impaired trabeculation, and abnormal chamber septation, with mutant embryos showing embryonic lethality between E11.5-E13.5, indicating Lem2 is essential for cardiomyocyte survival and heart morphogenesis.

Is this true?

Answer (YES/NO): NO